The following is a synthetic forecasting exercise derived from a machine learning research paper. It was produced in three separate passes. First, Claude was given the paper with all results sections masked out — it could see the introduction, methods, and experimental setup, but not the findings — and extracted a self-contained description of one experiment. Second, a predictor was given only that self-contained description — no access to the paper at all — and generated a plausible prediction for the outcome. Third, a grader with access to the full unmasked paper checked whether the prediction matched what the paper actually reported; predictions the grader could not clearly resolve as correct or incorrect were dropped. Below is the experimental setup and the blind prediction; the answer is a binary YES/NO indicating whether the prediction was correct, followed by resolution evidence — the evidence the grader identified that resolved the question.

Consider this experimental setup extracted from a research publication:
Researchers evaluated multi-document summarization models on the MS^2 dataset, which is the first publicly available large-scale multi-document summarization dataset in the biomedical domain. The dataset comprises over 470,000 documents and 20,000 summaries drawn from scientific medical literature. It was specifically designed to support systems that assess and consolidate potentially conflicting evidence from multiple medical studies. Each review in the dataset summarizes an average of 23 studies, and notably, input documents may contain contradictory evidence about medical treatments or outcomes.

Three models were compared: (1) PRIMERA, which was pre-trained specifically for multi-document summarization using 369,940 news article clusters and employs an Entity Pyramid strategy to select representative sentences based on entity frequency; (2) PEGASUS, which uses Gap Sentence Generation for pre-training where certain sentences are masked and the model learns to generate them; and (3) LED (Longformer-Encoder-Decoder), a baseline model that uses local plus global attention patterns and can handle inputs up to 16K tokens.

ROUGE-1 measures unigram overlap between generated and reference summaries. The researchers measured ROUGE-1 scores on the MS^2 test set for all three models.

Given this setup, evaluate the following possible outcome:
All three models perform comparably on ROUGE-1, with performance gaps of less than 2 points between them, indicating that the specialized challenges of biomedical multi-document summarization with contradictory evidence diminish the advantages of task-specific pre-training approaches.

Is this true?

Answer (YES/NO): NO